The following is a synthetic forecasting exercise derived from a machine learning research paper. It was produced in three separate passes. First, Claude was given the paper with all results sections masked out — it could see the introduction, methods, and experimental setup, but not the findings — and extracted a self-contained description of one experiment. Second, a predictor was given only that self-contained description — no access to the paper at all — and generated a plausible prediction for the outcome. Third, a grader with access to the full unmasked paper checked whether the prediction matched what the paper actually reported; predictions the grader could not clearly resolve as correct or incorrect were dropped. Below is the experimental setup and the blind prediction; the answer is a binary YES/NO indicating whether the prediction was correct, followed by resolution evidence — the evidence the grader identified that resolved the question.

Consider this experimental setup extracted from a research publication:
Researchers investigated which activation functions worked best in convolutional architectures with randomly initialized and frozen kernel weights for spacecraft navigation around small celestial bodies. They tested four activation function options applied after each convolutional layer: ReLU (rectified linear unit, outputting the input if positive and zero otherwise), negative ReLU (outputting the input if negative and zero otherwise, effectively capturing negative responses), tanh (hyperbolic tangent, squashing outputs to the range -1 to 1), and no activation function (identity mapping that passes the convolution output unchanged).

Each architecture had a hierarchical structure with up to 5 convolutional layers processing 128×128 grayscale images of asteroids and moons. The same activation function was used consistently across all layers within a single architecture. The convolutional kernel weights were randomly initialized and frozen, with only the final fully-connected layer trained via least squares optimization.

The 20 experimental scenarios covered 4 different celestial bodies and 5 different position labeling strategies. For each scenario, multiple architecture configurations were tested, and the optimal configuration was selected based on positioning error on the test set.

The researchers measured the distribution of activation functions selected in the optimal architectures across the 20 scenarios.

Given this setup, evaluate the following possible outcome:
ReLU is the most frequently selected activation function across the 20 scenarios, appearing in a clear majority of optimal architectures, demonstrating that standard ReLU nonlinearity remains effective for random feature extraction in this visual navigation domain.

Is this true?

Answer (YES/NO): NO